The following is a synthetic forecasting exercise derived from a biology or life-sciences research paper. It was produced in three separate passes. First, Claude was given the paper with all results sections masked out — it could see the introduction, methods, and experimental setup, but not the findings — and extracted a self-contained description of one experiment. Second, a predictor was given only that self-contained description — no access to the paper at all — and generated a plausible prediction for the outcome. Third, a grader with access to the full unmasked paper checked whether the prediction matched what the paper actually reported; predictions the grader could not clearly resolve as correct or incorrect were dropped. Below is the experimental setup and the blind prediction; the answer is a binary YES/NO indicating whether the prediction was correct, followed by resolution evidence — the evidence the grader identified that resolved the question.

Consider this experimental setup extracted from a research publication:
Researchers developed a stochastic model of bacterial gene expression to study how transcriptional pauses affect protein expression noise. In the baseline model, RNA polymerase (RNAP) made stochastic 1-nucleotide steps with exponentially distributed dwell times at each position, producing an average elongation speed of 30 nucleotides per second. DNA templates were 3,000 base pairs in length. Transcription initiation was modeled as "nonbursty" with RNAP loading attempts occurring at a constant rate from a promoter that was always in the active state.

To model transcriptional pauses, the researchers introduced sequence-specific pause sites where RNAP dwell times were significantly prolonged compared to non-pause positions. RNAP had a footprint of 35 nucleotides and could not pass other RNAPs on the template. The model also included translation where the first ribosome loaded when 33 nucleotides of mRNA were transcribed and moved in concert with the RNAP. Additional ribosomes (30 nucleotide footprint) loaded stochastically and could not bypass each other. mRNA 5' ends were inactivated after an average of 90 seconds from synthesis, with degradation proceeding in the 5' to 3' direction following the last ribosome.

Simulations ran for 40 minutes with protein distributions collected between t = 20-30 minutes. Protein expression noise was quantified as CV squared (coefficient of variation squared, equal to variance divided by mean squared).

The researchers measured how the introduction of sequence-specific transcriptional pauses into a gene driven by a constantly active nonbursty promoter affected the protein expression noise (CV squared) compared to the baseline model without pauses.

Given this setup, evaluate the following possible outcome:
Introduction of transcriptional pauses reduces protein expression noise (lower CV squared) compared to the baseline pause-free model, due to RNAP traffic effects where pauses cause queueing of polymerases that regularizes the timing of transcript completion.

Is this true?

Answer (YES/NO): NO